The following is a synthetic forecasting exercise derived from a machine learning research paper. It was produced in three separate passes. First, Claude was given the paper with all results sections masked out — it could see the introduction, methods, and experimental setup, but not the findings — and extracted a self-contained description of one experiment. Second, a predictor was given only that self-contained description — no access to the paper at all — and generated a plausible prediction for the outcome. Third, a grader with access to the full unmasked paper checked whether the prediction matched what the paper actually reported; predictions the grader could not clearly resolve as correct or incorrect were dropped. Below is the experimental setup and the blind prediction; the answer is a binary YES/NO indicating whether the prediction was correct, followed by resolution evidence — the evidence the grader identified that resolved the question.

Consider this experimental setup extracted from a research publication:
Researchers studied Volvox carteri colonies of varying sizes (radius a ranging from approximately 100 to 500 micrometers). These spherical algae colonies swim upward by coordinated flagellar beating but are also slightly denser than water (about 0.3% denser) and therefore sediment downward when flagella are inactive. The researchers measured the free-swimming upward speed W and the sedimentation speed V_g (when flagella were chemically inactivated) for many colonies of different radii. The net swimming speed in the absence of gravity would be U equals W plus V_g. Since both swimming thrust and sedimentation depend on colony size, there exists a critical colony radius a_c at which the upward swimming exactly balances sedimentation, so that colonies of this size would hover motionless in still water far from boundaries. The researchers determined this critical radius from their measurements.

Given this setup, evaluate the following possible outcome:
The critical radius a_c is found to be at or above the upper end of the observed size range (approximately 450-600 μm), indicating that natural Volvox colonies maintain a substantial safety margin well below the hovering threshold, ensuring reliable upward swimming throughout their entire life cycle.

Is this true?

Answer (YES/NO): NO